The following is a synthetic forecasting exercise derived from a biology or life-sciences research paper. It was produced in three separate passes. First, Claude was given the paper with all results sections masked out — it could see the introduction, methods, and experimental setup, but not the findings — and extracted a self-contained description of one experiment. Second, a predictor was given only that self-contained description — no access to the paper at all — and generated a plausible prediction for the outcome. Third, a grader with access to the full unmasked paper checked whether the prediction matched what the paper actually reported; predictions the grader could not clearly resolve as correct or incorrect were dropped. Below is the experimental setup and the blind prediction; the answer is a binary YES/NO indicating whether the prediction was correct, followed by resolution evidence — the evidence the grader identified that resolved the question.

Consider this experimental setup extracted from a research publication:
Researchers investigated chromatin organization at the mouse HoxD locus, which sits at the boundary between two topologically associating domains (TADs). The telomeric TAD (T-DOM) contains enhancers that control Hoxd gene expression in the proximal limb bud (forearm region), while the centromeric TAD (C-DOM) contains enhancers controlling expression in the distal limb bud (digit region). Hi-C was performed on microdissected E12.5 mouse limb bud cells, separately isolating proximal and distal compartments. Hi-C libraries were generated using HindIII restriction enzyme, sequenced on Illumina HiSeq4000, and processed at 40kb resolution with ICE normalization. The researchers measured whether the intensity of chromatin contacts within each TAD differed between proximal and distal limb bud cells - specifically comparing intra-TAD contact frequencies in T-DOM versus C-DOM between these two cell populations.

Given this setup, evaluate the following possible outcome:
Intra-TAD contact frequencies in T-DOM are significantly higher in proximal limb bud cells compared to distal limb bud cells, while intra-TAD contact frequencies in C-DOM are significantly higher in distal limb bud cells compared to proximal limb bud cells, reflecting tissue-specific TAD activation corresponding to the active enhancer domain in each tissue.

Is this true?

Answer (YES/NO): NO